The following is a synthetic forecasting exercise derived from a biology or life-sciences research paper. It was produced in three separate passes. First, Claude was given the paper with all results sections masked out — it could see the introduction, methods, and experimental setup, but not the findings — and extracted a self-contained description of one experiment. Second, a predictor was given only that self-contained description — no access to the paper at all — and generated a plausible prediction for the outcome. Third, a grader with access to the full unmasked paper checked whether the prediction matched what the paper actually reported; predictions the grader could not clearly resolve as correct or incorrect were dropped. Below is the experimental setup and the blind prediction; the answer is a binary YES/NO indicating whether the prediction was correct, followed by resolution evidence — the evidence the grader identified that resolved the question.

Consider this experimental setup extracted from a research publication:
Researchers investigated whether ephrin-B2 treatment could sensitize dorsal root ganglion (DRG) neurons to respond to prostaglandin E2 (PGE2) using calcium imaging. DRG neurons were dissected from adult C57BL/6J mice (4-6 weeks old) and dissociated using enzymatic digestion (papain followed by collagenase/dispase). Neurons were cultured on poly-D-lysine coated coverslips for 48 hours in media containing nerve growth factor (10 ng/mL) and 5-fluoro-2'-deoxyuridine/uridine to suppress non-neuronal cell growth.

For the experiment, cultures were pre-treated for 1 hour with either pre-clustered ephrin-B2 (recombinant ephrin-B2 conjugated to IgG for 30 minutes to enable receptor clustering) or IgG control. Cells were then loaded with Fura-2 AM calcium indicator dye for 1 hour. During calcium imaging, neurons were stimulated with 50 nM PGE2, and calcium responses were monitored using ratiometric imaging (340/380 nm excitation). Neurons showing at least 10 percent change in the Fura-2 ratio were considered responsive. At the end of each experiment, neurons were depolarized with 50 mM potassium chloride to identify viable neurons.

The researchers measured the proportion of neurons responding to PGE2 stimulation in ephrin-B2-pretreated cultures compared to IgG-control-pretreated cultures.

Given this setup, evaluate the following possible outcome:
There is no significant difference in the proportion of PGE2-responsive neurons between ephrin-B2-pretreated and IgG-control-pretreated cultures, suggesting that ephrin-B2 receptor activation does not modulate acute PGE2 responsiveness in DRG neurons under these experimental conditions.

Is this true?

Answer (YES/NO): NO